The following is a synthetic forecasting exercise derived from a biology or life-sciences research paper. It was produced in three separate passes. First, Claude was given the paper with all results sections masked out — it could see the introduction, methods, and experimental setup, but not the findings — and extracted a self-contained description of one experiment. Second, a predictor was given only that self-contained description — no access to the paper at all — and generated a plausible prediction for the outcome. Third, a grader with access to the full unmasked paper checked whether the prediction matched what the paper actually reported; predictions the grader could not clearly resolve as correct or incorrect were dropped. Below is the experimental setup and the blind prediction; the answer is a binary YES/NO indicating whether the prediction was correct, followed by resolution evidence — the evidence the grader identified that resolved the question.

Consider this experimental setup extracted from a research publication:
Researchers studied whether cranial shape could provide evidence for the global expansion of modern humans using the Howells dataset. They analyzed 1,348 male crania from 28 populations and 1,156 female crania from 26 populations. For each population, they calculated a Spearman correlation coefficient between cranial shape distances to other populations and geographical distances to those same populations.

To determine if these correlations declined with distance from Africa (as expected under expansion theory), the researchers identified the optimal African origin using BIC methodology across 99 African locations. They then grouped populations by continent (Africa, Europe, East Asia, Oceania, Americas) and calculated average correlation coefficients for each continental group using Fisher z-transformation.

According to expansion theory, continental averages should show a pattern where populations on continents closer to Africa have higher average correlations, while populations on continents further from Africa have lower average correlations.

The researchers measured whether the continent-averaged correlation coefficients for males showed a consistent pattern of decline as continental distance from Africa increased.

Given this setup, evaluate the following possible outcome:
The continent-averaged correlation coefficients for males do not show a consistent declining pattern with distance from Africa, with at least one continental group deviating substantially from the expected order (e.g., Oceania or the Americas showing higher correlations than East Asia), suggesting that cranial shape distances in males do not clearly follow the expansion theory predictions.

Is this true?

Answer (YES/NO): YES